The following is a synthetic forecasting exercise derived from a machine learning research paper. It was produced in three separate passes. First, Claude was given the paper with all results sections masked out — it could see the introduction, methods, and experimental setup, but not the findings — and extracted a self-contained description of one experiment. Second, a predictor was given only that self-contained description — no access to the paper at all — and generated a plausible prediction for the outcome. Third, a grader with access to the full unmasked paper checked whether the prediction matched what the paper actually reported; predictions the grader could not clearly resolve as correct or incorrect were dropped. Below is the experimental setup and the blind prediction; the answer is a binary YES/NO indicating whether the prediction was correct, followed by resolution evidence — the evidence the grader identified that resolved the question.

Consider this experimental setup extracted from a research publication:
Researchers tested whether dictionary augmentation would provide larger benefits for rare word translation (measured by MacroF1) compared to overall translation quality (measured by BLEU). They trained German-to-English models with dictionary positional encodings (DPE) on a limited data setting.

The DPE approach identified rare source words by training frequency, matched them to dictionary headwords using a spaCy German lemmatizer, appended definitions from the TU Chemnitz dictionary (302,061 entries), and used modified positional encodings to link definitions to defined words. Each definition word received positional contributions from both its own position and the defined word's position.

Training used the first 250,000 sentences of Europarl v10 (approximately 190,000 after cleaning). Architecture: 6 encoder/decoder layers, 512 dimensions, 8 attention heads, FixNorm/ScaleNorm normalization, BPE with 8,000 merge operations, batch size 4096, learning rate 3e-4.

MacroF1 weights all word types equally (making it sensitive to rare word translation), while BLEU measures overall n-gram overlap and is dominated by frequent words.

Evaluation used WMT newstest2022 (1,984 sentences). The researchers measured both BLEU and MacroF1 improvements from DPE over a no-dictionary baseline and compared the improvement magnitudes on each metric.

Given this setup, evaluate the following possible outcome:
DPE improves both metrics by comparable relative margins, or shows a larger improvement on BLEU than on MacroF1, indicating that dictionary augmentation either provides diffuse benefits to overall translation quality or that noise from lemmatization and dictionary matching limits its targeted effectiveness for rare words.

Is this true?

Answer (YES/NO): YES